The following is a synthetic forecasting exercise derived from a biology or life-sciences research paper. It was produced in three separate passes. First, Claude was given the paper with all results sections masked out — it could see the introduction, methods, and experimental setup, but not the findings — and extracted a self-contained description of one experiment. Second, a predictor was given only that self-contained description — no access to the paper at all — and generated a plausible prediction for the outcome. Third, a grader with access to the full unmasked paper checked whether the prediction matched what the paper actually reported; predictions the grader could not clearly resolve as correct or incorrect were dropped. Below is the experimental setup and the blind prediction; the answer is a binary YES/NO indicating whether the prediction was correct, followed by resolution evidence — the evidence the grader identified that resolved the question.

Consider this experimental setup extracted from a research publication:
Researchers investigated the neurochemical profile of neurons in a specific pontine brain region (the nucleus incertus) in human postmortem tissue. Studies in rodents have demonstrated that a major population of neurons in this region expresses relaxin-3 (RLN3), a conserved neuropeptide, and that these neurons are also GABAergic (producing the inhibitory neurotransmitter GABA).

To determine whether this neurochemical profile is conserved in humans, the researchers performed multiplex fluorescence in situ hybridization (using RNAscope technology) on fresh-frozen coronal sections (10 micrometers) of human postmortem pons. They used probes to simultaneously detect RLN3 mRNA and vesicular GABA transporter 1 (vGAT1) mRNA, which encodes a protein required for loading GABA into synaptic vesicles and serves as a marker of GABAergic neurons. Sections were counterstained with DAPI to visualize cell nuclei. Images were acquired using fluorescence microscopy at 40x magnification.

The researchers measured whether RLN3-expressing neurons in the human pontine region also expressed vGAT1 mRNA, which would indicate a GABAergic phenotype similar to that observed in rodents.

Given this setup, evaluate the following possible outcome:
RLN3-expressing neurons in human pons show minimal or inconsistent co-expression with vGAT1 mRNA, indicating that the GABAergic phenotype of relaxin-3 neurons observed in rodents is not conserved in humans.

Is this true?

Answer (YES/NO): NO